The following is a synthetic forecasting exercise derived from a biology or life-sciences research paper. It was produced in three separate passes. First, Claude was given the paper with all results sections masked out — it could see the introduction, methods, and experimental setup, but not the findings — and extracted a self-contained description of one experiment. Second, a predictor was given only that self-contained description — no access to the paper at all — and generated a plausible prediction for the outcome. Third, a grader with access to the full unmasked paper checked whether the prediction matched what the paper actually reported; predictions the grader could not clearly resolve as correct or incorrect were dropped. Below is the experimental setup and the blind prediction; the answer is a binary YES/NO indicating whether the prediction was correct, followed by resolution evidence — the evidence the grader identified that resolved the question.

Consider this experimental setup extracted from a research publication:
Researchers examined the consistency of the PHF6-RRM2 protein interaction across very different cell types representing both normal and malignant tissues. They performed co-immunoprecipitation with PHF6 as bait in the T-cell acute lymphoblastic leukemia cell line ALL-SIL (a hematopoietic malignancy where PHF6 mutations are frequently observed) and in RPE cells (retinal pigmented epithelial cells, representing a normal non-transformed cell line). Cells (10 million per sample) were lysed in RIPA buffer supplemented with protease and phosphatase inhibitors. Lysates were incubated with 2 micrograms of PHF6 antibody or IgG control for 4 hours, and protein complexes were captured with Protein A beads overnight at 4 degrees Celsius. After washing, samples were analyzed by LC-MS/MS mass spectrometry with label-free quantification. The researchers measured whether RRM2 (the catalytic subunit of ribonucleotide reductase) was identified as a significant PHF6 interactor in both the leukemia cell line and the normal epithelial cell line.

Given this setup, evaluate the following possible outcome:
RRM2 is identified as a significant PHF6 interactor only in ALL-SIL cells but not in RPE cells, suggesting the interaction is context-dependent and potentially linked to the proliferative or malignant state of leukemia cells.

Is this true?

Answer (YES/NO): NO